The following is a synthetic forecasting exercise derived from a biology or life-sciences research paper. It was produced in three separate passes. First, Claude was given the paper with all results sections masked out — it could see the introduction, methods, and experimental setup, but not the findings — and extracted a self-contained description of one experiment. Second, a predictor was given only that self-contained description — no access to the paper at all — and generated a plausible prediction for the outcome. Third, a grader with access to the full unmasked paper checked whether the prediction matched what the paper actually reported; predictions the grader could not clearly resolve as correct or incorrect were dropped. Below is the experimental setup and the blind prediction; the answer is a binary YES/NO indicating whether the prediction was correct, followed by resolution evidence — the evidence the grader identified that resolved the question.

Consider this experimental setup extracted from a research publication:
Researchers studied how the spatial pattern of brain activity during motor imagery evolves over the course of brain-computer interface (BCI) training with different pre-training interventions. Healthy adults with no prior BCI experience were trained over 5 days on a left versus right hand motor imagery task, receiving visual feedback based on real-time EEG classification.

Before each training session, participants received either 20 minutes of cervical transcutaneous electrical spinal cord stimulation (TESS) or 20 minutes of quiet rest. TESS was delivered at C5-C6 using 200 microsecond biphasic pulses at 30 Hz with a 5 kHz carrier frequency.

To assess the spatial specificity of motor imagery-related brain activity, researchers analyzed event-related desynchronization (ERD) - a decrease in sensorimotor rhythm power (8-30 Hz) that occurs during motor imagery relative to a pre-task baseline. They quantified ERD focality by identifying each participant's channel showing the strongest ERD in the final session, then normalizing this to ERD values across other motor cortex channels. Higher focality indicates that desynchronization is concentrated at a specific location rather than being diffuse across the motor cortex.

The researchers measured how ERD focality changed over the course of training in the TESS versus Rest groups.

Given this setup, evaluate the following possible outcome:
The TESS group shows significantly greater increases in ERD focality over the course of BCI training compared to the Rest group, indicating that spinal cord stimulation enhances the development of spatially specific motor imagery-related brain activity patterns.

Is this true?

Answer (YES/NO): YES